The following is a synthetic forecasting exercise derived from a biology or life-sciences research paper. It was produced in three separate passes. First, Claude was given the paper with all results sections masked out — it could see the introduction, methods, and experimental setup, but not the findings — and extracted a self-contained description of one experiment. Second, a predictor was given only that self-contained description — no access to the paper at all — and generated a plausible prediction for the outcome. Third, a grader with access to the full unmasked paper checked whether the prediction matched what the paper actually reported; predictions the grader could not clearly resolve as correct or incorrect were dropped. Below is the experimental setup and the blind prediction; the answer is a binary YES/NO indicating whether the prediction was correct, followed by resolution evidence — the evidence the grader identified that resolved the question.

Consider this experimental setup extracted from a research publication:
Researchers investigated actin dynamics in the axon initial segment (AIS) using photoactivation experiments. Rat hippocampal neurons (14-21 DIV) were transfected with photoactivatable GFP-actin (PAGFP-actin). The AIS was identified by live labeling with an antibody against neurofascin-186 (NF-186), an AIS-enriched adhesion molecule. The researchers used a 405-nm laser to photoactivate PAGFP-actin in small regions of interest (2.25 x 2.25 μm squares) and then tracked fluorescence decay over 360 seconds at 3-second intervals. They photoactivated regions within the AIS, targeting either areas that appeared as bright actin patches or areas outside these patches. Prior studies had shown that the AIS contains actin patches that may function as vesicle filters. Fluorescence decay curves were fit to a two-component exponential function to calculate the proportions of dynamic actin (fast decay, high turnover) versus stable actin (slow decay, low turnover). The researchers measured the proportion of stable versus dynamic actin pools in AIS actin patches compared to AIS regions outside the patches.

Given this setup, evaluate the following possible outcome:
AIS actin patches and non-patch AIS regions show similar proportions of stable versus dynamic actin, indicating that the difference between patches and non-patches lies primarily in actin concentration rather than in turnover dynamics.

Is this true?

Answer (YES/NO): NO